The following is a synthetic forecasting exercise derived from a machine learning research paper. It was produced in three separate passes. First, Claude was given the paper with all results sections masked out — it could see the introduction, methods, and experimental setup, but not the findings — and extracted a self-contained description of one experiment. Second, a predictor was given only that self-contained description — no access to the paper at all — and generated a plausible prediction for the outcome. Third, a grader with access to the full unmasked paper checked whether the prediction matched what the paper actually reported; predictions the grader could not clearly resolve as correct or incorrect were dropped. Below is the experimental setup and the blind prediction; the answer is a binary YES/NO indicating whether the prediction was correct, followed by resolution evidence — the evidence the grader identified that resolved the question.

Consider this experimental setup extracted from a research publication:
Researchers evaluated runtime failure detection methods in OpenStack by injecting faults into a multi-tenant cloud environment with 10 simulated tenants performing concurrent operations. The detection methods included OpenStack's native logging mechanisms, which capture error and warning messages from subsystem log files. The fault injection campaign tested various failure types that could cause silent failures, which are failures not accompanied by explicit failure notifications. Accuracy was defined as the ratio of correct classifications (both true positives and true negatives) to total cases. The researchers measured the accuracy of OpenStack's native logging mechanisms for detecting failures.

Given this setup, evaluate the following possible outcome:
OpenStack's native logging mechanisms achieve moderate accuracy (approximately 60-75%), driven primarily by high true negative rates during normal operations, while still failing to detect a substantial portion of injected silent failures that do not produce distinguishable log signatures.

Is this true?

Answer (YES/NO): NO